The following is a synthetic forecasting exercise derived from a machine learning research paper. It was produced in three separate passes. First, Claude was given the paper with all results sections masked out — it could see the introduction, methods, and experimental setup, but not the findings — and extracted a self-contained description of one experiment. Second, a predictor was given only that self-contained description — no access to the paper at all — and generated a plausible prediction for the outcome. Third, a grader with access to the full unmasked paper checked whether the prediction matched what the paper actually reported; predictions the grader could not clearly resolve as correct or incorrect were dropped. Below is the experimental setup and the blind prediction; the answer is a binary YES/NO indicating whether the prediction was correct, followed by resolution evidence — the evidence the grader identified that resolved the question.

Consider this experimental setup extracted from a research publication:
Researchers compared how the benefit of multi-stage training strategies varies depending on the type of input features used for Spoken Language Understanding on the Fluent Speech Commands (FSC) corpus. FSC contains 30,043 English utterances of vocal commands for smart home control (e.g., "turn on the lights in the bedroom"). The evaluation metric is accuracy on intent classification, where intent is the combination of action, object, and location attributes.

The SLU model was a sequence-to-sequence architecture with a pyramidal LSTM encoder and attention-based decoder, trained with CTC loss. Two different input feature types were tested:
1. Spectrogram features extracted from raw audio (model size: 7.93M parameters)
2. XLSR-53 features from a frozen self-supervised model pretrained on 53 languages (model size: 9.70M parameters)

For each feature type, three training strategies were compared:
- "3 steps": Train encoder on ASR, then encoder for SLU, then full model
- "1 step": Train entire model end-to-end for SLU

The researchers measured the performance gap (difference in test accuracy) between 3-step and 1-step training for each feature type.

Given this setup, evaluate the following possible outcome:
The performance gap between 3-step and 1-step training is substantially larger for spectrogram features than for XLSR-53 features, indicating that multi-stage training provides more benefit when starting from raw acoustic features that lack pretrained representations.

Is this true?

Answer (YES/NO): YES